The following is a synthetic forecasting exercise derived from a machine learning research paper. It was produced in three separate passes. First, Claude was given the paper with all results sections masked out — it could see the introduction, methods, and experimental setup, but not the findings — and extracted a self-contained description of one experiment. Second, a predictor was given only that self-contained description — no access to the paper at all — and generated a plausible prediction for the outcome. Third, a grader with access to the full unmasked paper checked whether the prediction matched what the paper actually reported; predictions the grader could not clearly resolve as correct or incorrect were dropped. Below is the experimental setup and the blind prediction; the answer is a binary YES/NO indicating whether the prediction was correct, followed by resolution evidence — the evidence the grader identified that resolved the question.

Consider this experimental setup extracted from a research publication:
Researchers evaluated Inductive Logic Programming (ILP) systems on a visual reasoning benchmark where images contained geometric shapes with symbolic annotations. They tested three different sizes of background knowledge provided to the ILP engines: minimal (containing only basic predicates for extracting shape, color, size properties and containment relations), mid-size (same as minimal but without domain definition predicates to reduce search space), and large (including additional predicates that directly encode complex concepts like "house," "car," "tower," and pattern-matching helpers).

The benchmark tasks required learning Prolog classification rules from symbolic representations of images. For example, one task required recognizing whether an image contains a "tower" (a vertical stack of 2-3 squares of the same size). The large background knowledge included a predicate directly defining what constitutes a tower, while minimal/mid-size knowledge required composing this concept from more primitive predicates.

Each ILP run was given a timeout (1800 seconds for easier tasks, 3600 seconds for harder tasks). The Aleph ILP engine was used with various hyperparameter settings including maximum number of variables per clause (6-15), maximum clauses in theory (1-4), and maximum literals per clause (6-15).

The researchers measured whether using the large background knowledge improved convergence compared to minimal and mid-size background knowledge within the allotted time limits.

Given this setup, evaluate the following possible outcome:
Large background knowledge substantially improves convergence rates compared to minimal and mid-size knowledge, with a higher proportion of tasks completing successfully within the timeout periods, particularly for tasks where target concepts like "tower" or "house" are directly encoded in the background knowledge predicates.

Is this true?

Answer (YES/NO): NO